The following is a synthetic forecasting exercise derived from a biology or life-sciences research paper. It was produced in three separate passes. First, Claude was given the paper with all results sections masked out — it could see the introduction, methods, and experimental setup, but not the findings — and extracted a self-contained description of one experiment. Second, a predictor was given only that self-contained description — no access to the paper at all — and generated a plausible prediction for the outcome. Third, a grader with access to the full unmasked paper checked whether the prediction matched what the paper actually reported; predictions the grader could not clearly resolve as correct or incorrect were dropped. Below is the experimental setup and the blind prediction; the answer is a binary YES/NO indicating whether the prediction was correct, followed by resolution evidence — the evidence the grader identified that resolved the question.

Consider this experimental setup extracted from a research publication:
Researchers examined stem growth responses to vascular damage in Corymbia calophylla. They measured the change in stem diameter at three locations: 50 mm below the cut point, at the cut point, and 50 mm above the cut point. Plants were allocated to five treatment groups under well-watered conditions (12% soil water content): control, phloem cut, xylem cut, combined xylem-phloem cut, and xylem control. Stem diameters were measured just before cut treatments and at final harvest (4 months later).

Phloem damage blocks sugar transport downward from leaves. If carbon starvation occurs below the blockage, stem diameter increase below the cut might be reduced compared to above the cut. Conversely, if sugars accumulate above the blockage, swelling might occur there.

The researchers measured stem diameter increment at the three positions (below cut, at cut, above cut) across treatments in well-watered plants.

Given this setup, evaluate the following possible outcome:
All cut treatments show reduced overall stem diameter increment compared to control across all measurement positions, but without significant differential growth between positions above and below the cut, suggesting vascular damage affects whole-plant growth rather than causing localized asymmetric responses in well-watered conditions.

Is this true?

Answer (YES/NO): NO